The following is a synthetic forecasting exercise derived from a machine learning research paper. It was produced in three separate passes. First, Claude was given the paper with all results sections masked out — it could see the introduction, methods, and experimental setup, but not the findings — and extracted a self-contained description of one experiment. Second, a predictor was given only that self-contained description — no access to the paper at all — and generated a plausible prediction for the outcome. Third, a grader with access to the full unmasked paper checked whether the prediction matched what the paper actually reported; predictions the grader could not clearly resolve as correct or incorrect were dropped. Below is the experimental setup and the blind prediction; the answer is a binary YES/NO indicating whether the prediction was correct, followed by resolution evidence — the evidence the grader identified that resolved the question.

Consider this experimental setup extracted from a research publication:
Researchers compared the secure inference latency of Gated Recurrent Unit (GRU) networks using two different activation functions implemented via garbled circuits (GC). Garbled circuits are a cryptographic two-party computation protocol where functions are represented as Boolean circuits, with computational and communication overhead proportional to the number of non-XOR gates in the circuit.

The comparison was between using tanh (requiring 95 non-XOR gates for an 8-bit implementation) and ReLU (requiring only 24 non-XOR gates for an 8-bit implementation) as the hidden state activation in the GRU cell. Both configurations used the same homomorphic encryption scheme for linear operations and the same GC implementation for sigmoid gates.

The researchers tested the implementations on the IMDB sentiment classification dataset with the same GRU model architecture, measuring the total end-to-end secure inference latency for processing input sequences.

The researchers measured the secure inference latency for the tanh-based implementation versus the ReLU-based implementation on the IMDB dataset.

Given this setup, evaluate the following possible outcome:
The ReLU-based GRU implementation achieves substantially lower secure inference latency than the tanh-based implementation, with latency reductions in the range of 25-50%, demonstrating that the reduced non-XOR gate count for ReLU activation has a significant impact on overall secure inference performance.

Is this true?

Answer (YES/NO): NO